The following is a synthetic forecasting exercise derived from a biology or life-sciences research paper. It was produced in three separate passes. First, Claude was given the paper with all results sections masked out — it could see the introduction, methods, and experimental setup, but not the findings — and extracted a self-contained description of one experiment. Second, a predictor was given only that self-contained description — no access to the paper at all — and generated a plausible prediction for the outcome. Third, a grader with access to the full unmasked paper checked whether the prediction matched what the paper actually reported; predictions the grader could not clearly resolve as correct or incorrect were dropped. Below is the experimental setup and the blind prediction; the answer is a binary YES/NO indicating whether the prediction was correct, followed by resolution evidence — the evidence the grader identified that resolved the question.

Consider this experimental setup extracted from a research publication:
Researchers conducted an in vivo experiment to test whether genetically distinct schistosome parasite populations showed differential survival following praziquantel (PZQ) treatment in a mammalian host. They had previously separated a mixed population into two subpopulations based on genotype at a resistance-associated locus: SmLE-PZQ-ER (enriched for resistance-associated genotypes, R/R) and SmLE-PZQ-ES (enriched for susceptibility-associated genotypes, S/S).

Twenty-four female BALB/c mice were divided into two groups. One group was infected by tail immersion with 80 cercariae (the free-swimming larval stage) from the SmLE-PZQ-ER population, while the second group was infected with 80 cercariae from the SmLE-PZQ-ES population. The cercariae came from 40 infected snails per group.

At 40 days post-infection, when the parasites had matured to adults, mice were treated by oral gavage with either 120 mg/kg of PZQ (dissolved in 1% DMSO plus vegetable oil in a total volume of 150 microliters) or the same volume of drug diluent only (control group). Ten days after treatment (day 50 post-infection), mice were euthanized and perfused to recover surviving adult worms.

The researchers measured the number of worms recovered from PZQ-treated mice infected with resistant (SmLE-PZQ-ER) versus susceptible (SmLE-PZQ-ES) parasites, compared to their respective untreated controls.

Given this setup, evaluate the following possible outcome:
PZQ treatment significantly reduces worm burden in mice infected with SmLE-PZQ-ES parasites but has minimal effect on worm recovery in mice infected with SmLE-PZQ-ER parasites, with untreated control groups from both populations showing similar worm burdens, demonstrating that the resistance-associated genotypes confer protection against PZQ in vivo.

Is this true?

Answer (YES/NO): YES